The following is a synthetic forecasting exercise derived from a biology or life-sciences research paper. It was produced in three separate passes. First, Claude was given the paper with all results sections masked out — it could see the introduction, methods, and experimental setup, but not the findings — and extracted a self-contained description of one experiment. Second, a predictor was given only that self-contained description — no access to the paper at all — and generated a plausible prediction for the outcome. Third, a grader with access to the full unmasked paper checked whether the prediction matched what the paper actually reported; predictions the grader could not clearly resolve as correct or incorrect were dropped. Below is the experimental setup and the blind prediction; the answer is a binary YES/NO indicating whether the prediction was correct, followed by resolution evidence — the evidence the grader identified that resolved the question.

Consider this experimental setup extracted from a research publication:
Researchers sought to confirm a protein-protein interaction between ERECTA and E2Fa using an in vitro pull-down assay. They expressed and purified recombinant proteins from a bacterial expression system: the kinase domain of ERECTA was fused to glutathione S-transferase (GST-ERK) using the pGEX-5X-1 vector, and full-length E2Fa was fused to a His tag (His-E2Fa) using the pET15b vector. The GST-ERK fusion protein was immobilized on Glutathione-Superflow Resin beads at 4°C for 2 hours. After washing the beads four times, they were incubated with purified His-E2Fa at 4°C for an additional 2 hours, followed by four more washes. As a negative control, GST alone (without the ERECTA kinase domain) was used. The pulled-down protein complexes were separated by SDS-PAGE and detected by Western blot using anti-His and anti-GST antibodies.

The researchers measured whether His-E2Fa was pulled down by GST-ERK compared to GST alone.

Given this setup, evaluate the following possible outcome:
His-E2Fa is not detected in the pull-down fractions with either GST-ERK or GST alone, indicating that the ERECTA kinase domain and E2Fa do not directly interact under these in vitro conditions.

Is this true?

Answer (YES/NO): NO